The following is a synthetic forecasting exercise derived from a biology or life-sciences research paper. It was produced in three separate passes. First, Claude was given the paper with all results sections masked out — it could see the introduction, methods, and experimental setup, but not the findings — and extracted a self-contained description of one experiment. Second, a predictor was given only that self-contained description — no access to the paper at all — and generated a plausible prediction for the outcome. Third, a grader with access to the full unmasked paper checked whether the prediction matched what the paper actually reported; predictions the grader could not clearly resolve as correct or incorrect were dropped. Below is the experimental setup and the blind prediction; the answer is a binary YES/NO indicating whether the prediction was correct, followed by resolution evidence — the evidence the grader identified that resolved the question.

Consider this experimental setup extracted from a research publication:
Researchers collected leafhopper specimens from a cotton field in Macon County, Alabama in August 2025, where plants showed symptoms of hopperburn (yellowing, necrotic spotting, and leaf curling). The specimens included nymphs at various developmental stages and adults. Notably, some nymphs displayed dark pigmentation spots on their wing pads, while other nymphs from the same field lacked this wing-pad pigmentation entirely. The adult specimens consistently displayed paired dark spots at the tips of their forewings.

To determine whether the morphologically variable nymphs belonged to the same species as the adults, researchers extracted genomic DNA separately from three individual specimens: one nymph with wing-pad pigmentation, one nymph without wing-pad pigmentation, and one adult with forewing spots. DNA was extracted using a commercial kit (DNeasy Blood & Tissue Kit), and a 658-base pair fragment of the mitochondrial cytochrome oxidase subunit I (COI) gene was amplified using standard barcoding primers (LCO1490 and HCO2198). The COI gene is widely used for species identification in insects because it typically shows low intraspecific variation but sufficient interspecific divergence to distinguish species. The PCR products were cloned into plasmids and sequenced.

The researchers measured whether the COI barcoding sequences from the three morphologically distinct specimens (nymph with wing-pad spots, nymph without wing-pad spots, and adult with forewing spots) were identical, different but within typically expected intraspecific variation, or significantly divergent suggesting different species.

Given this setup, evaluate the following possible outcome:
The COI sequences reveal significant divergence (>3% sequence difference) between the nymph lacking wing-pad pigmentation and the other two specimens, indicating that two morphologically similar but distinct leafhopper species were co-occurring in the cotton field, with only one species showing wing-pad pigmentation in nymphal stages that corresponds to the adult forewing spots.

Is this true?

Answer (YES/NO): NO